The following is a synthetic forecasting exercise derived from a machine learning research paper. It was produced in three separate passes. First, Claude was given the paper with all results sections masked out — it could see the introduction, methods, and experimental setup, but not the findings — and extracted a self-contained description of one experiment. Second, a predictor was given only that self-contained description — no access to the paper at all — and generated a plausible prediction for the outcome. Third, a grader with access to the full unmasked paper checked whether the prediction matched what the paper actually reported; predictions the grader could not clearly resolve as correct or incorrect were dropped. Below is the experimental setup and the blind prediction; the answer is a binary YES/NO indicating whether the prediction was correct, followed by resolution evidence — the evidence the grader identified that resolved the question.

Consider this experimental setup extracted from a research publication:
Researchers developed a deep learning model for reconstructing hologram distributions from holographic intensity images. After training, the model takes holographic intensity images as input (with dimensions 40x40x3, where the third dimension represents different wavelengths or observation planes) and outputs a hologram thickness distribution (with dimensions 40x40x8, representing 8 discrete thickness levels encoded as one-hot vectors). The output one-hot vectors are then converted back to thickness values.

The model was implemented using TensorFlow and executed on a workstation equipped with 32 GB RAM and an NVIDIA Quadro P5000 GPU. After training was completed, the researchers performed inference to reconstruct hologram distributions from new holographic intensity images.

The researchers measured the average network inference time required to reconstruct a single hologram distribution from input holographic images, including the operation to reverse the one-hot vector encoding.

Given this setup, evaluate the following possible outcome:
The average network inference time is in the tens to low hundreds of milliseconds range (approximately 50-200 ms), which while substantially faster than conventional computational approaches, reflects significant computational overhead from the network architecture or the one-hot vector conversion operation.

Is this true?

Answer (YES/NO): NO